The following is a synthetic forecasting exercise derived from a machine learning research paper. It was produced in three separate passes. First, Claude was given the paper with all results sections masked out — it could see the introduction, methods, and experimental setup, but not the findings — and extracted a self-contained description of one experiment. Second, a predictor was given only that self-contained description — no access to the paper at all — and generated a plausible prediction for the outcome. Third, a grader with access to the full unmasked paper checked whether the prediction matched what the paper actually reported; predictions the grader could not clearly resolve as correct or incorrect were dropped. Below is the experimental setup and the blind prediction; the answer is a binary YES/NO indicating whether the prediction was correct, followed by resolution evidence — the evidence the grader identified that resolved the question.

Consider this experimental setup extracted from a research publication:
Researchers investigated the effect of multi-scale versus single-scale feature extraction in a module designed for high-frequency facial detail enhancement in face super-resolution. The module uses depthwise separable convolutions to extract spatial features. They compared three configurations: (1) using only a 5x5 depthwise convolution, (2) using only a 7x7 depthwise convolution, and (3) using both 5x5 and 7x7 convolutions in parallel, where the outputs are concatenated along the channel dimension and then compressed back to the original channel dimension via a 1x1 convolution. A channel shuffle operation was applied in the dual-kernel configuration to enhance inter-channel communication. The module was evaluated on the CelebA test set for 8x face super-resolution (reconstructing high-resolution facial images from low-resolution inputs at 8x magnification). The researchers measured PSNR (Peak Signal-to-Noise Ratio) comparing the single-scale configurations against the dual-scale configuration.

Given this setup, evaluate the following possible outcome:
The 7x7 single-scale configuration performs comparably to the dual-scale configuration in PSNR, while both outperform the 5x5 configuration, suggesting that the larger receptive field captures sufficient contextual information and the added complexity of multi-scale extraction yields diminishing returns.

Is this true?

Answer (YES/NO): NO